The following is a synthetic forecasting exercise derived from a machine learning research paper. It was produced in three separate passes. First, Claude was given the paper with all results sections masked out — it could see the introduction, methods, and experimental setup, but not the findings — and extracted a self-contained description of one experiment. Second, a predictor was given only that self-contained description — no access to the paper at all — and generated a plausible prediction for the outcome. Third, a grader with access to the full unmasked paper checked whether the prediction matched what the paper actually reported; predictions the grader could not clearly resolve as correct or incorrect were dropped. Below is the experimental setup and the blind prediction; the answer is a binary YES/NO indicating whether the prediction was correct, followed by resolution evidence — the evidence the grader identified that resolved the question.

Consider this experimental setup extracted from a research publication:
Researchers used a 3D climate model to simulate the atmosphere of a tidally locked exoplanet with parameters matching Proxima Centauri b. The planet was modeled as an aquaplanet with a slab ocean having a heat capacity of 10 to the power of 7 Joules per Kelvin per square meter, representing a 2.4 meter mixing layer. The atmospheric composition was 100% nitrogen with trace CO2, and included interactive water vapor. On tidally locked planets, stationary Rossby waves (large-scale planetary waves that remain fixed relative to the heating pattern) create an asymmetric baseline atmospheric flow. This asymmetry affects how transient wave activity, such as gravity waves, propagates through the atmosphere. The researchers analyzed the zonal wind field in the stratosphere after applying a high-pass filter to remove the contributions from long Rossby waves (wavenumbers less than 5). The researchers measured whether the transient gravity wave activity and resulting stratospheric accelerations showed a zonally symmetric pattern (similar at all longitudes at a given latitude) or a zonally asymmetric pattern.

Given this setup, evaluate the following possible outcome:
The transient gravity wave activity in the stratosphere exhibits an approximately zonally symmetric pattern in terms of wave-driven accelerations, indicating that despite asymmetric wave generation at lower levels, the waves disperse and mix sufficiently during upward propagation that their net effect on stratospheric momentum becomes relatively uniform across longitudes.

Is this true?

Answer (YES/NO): NO